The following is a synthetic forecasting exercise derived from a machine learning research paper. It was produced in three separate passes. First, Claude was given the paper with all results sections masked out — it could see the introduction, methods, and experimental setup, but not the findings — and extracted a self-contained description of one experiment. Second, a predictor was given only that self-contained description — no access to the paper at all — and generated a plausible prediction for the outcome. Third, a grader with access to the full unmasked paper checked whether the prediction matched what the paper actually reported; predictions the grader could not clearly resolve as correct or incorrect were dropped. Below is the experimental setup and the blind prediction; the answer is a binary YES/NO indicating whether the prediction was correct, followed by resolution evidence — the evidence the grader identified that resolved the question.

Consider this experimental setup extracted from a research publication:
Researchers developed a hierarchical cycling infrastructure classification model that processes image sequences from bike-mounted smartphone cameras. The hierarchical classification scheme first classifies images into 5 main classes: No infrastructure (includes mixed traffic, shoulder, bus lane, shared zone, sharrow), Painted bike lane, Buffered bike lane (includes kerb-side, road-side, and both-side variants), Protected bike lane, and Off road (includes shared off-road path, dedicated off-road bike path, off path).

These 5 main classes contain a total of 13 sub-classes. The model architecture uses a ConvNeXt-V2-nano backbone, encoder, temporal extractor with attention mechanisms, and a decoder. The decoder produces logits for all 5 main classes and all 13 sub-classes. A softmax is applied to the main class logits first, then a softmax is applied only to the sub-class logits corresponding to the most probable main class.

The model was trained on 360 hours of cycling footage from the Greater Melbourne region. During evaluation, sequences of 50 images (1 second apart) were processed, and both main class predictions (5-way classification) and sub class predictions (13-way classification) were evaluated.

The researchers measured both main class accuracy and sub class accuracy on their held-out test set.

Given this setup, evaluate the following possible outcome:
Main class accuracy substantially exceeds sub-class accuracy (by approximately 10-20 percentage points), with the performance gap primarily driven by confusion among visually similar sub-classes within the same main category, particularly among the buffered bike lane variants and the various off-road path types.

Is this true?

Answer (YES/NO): NO